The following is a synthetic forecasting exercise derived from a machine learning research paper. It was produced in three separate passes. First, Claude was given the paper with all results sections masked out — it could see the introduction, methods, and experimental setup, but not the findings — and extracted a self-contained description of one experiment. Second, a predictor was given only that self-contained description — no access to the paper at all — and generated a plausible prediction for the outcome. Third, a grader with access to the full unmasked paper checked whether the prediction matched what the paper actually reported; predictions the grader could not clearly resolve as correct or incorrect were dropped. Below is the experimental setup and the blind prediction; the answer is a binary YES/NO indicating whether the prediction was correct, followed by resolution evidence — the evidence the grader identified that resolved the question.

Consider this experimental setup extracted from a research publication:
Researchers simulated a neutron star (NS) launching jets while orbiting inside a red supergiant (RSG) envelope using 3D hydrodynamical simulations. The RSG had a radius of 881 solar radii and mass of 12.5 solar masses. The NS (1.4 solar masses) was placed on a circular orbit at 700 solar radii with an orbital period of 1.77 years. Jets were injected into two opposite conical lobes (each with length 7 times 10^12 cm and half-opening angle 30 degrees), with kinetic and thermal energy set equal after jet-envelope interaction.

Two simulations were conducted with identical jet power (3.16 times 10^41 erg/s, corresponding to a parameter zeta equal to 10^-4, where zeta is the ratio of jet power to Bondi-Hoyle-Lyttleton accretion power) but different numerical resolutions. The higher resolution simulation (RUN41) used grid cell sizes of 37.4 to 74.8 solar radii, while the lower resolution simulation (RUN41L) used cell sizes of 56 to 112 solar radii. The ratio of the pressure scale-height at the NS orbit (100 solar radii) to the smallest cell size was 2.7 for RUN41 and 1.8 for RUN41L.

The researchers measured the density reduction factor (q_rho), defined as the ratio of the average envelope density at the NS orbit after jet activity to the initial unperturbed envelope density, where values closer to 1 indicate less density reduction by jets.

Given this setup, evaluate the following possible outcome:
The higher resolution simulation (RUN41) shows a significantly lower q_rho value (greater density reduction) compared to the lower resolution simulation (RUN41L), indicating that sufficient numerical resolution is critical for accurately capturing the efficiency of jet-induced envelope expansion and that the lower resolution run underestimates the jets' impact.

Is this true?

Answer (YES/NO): NO